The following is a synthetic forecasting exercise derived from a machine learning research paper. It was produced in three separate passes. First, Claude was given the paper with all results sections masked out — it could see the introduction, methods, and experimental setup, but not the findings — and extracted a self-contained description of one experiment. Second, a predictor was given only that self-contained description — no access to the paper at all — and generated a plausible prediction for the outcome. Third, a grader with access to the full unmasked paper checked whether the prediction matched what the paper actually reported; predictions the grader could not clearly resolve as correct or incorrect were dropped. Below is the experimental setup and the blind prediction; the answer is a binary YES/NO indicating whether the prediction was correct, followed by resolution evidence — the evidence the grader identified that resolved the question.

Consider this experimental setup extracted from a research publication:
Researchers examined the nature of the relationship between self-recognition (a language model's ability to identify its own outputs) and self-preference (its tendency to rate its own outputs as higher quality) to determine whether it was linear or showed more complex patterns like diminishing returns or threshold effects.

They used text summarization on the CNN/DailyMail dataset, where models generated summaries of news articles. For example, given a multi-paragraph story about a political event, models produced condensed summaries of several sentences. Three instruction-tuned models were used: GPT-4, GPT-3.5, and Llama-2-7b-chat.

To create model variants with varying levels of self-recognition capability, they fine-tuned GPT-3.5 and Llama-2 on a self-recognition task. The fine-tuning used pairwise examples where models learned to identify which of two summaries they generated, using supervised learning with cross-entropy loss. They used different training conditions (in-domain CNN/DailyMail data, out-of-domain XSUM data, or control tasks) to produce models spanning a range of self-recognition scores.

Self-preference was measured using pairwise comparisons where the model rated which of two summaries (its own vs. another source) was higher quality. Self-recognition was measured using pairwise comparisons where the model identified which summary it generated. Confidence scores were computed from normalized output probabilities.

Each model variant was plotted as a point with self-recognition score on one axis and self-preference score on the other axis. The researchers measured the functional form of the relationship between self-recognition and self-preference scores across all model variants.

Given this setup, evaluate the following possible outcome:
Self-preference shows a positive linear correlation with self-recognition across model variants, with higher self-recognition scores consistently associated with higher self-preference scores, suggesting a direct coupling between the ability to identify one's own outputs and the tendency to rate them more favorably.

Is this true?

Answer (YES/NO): YES